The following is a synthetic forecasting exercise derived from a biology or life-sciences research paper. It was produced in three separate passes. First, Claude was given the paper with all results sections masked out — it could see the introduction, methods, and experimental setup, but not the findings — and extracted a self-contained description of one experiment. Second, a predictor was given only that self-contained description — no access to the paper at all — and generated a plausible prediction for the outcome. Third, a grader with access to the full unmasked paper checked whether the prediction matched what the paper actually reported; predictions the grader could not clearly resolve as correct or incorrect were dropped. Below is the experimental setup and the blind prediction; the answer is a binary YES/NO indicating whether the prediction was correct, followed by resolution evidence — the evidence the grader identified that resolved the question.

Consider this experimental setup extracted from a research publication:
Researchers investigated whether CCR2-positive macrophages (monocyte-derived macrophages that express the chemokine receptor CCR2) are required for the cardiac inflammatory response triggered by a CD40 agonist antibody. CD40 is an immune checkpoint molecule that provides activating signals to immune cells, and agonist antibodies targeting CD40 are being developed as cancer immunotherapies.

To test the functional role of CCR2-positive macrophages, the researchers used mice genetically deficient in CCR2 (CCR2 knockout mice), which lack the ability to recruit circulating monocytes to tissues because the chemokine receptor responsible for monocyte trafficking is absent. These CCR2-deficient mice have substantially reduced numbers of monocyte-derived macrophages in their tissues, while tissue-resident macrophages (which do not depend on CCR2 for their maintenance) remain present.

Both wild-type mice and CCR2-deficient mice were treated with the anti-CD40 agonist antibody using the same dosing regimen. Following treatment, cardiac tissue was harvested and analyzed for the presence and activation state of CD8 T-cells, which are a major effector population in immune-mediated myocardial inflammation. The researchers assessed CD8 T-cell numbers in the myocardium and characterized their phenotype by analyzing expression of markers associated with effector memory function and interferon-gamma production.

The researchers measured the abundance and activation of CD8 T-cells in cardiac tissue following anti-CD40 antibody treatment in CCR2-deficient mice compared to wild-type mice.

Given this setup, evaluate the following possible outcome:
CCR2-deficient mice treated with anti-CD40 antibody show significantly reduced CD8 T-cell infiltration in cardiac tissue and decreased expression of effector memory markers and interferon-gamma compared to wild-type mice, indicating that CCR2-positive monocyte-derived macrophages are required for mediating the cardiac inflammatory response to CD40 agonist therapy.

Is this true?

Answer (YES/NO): NO